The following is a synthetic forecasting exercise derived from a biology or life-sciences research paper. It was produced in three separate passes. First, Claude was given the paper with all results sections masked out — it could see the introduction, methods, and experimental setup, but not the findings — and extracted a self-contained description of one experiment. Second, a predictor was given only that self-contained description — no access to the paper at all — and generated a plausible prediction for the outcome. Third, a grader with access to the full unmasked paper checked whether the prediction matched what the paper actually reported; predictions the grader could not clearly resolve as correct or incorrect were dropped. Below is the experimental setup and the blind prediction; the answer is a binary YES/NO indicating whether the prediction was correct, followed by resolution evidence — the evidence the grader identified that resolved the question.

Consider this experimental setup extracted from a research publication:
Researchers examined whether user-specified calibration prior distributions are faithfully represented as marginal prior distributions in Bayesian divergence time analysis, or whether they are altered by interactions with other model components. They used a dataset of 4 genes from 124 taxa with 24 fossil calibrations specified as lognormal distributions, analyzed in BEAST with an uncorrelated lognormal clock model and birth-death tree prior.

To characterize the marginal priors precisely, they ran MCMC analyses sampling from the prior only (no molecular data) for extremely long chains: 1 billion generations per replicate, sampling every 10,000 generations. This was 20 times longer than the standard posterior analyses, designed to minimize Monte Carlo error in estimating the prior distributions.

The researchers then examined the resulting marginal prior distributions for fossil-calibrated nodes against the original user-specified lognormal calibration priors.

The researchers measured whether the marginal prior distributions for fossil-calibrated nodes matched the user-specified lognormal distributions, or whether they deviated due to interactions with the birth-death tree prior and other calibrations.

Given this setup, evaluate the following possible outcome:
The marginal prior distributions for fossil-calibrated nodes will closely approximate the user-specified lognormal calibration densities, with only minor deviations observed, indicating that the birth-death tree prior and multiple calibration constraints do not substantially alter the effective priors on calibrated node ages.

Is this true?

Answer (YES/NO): NO